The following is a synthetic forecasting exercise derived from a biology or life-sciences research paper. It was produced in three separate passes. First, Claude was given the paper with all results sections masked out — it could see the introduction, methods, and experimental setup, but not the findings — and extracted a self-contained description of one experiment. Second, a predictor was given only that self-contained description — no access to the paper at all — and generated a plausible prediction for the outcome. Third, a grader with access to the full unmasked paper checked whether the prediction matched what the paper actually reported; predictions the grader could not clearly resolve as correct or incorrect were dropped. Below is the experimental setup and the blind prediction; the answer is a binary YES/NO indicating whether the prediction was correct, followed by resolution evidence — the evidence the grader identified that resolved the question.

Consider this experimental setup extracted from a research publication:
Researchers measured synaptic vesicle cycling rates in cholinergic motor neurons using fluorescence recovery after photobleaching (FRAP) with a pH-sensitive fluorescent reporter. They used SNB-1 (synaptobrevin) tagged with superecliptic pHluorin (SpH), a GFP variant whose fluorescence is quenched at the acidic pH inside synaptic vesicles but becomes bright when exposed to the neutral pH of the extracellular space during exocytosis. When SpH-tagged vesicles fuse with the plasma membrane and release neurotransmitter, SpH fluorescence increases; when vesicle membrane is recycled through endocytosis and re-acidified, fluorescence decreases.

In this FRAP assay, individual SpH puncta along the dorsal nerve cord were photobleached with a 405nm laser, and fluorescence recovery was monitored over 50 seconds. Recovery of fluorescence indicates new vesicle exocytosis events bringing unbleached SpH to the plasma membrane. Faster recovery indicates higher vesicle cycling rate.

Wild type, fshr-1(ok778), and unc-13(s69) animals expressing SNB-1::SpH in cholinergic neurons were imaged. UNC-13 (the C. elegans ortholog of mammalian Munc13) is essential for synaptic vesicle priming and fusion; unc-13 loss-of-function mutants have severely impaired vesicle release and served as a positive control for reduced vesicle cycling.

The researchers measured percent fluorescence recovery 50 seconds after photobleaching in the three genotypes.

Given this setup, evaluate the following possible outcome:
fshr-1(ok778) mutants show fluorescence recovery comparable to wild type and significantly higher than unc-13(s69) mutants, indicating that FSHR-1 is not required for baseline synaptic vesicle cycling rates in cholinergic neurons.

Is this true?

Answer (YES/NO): NO